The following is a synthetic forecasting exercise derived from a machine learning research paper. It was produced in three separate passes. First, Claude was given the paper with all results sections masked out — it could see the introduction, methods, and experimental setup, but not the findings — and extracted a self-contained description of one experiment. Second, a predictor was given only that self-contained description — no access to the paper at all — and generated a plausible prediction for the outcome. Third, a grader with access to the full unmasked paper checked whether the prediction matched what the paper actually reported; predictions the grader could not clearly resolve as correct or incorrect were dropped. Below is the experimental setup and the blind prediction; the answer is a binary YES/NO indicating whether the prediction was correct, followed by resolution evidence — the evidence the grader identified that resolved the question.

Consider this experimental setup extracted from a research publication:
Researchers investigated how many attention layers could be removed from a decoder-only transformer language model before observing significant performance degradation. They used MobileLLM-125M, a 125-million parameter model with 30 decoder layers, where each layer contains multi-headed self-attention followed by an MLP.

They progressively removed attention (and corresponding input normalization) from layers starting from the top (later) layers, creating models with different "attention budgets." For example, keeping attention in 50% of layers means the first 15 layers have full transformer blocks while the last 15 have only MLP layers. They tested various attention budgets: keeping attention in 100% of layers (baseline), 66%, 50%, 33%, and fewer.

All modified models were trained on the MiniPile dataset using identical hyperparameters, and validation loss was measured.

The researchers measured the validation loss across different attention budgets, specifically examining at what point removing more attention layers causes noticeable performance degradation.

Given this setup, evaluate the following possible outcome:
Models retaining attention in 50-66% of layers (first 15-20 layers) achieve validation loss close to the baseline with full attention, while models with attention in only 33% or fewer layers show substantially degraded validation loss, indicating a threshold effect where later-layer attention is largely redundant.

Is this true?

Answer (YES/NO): NO